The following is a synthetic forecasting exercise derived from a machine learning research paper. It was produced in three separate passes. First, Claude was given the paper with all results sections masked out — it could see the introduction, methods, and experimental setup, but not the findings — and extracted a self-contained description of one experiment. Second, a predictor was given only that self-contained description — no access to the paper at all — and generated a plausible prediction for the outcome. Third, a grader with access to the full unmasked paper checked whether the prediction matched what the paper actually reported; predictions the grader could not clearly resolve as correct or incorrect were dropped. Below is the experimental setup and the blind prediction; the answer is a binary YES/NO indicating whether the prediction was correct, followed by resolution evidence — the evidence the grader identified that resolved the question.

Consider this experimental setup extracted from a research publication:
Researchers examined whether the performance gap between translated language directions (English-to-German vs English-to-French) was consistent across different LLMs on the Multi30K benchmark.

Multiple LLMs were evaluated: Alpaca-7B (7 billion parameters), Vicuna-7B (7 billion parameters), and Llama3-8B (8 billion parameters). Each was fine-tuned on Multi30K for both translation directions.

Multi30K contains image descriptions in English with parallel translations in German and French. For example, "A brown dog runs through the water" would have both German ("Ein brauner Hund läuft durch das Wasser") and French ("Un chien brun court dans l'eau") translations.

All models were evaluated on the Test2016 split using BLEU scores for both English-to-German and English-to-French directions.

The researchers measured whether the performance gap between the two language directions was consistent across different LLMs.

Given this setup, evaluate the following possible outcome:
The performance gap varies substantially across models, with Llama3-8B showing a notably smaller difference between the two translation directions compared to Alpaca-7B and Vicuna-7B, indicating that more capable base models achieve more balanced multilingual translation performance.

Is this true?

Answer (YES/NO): NO